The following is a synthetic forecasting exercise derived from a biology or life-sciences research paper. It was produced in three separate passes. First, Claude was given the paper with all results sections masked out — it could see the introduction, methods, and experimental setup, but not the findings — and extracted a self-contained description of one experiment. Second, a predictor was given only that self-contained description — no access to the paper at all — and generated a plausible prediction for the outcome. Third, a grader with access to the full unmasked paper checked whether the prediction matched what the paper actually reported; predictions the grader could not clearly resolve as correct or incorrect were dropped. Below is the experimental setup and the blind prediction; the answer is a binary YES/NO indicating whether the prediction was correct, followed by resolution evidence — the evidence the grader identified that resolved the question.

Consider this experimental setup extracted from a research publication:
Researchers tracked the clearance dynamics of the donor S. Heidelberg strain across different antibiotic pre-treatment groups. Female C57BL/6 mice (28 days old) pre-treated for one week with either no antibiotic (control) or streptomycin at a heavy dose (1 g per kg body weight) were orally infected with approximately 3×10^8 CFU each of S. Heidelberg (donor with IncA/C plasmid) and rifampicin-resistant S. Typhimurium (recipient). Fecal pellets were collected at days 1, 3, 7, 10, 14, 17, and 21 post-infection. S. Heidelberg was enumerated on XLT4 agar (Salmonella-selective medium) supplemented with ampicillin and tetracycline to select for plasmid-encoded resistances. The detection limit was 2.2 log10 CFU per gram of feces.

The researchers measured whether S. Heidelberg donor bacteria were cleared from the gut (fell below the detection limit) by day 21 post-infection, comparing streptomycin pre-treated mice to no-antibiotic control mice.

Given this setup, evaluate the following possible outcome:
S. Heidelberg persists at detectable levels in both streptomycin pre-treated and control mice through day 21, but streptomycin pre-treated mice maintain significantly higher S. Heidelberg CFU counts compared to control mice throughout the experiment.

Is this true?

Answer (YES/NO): NO